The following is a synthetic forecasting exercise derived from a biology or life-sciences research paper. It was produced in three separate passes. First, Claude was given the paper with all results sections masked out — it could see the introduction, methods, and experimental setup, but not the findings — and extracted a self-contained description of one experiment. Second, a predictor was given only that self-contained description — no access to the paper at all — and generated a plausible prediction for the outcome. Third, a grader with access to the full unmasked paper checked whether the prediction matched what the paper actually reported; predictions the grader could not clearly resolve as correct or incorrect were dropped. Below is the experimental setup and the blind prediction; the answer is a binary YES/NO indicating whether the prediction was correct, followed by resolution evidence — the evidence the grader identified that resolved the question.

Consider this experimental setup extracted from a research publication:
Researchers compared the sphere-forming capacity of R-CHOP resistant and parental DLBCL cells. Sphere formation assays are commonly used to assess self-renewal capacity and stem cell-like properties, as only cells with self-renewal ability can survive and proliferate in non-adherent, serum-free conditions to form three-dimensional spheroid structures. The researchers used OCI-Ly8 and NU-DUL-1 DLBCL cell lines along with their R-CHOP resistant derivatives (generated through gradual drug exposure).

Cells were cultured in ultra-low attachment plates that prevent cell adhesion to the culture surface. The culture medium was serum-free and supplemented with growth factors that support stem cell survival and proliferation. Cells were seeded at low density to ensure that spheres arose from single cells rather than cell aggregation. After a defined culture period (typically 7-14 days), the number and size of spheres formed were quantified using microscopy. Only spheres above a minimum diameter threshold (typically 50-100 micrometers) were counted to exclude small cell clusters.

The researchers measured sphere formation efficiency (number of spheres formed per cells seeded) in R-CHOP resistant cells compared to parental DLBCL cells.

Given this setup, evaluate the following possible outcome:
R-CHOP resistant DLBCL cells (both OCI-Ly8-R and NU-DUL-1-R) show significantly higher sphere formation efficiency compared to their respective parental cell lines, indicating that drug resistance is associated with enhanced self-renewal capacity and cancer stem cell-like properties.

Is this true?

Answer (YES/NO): YES